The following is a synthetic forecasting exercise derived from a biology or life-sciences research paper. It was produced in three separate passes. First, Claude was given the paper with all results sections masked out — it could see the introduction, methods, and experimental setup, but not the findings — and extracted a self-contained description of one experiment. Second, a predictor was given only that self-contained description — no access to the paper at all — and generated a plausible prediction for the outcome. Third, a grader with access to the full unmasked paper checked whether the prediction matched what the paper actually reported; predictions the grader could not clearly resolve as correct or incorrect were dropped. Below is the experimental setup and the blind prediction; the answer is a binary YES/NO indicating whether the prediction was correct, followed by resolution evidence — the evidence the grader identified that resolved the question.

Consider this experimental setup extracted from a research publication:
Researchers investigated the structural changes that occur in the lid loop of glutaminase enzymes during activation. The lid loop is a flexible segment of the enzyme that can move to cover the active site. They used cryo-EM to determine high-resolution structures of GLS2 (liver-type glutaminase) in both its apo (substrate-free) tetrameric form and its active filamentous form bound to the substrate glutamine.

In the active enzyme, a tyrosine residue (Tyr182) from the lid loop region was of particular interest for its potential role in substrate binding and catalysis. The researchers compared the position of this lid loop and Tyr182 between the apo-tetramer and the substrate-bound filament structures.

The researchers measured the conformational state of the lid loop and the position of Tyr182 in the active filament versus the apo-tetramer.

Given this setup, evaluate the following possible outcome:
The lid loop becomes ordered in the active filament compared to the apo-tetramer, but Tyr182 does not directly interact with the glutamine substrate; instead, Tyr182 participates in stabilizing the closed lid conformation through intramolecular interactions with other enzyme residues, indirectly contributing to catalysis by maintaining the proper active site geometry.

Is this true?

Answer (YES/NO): NO